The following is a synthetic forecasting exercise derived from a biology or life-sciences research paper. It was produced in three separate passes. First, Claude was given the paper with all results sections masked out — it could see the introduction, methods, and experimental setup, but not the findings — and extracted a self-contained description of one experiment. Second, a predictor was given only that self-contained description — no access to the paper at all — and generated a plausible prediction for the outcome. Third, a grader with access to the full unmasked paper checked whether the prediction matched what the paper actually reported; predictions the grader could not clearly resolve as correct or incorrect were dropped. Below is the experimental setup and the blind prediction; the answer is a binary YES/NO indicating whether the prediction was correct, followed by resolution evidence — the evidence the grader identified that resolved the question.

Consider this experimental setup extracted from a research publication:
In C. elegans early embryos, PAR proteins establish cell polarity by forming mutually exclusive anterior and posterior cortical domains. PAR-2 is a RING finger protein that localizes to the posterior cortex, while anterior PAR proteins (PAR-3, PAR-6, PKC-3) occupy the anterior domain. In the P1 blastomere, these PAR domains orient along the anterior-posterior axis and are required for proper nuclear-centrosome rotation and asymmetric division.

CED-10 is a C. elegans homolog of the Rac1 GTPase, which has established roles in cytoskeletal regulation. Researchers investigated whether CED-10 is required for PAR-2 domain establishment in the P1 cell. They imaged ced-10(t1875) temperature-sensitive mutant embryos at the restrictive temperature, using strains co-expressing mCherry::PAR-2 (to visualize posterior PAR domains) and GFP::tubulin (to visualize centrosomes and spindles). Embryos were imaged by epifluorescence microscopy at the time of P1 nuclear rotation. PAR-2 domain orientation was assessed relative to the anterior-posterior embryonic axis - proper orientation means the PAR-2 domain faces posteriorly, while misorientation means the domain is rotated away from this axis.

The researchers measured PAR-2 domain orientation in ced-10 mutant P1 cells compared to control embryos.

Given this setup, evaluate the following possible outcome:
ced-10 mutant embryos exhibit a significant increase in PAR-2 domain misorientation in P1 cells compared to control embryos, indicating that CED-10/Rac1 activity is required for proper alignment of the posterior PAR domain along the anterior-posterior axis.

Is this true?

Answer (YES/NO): NO